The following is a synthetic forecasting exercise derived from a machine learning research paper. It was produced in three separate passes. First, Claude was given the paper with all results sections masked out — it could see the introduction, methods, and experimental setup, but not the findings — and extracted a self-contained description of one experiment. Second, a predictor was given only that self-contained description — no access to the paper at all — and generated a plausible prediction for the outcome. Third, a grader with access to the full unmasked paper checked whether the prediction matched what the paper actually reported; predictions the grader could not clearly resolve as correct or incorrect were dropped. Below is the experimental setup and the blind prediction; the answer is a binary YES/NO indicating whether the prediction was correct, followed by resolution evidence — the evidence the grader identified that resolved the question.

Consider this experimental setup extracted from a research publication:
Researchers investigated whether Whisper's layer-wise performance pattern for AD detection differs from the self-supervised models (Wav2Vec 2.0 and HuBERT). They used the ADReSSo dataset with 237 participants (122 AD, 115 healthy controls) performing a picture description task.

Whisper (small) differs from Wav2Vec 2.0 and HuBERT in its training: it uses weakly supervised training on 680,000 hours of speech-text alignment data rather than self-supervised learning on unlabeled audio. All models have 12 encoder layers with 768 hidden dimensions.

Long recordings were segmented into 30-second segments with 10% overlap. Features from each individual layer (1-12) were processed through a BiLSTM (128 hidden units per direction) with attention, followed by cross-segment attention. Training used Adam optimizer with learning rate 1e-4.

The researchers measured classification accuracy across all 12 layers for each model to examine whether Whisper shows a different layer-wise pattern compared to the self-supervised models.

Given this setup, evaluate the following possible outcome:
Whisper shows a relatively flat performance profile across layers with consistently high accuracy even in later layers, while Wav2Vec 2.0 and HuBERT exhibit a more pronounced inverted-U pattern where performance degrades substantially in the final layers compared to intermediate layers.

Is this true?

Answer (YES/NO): NO